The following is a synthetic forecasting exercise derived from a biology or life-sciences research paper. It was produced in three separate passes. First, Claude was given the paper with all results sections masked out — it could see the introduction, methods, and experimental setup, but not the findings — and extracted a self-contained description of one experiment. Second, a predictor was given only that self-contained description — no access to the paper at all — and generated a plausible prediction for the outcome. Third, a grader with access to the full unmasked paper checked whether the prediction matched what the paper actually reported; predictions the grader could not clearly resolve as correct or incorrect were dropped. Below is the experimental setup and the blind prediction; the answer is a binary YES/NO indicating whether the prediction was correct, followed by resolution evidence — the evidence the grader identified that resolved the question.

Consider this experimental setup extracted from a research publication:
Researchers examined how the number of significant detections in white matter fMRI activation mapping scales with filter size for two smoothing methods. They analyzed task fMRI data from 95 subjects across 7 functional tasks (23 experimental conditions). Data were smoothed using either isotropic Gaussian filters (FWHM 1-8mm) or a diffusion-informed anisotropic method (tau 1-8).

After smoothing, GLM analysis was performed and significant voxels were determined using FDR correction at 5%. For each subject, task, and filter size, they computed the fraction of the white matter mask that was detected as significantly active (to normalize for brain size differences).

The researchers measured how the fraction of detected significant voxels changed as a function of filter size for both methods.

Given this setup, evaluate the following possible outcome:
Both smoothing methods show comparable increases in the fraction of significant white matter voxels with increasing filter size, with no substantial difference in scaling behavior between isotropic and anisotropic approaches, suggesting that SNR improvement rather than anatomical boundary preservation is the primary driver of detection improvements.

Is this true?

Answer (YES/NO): NO